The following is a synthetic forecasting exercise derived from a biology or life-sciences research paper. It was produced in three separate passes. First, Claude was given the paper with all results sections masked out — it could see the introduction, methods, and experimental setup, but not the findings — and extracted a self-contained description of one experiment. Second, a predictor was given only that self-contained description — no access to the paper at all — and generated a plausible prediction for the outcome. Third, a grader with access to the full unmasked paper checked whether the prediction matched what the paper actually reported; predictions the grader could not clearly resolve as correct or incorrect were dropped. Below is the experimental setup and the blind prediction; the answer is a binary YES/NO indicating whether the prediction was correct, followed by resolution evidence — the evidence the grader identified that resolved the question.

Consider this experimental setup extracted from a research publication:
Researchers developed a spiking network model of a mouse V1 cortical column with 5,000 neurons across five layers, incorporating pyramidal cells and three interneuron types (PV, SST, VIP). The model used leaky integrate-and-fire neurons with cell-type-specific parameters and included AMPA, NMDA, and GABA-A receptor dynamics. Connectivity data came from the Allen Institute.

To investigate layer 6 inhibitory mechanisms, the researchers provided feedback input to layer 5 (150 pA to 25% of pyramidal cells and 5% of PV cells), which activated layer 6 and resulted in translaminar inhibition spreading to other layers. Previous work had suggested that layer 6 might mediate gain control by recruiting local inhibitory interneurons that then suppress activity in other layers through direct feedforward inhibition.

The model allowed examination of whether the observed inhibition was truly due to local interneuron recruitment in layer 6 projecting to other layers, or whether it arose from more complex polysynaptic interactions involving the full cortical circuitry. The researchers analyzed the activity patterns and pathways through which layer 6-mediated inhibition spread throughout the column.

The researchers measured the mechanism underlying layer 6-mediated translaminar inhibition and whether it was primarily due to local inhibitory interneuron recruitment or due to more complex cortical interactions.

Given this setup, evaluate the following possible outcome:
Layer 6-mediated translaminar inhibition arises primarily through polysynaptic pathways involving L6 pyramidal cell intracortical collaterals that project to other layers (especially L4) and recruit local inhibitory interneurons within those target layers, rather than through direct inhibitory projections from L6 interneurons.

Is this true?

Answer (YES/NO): NO